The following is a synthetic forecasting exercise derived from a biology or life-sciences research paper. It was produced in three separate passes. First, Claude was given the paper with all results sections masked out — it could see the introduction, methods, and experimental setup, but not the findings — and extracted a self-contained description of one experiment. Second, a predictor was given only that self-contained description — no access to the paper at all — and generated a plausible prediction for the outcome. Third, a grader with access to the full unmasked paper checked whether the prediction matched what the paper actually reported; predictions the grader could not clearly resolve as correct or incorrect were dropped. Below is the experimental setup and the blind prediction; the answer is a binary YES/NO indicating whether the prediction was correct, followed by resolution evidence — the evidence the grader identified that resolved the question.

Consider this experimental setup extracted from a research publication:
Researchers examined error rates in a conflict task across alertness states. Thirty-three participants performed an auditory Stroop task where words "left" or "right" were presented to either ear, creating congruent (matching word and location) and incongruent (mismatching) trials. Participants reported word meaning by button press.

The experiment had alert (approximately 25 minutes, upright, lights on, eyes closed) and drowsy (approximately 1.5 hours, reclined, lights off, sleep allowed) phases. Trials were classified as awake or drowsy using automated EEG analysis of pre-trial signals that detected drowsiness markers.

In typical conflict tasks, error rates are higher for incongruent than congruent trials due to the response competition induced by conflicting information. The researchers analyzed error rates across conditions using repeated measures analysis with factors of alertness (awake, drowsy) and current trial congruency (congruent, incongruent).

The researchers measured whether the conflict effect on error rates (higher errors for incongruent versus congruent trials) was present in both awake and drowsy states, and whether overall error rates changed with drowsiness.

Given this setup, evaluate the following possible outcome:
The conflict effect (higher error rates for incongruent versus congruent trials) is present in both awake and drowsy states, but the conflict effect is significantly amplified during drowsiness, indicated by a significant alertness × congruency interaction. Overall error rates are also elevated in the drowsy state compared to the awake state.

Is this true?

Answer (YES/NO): NO